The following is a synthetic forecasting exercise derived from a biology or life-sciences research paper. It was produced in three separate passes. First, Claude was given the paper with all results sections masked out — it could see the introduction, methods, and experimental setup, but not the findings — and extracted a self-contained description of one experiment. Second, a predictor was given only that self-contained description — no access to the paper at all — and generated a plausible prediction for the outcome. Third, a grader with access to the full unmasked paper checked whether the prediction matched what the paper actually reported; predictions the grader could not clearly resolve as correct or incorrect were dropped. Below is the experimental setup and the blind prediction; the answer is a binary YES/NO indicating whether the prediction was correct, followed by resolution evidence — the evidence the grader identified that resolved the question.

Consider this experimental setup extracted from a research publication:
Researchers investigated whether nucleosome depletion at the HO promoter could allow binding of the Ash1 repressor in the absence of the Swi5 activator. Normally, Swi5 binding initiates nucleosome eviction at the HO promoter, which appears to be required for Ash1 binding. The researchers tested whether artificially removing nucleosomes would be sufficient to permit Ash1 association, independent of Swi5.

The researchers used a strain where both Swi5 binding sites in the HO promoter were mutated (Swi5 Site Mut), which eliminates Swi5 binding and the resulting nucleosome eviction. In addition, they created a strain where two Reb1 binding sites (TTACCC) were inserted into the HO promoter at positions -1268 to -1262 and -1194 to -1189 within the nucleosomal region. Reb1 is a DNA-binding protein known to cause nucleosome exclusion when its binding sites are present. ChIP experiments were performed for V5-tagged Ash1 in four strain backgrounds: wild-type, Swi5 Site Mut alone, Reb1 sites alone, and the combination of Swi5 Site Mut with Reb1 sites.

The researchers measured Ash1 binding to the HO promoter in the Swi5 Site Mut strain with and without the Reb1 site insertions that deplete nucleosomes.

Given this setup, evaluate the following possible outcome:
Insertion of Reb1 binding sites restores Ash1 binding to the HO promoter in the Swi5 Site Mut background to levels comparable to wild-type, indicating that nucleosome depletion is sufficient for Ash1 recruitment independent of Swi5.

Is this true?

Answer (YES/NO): NO